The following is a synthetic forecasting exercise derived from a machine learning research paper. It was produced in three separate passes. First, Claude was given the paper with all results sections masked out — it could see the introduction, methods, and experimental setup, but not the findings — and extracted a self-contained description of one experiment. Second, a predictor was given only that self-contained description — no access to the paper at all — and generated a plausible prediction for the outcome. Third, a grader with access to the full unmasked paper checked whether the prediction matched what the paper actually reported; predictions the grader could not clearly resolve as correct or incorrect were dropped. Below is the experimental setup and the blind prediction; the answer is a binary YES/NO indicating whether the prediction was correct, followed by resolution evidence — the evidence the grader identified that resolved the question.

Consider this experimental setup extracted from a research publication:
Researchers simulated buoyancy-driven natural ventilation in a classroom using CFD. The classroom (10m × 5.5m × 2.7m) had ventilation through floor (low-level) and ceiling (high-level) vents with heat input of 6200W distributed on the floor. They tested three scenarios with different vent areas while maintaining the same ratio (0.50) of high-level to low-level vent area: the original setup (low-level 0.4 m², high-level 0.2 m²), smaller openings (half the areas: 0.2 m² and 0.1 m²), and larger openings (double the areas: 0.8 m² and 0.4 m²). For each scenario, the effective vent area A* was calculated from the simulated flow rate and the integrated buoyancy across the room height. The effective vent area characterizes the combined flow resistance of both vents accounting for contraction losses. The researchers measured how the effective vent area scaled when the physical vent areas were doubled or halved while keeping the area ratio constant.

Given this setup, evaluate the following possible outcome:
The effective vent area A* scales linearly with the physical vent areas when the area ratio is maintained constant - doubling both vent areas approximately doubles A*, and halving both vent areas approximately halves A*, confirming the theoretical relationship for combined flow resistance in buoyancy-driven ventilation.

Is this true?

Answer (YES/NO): YES